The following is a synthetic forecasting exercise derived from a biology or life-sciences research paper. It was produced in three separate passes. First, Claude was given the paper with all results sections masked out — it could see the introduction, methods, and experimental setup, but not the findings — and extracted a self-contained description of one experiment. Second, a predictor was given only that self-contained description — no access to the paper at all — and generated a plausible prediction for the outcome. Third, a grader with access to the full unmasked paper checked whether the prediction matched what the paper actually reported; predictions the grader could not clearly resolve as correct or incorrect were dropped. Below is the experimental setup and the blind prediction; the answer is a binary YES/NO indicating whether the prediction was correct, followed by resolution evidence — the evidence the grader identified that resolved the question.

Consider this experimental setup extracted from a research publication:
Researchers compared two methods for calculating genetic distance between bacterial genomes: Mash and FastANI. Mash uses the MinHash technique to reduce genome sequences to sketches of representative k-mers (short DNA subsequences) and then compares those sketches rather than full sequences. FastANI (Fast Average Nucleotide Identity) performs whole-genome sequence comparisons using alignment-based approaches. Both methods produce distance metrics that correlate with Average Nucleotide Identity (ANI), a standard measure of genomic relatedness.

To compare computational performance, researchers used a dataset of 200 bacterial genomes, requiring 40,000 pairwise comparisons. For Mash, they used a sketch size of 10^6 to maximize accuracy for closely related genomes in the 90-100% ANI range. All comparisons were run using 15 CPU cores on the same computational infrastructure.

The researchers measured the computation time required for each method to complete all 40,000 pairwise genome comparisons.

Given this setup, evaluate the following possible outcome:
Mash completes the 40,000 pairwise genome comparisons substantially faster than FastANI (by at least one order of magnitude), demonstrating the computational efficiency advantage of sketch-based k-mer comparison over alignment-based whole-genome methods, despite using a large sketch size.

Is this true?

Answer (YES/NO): YES